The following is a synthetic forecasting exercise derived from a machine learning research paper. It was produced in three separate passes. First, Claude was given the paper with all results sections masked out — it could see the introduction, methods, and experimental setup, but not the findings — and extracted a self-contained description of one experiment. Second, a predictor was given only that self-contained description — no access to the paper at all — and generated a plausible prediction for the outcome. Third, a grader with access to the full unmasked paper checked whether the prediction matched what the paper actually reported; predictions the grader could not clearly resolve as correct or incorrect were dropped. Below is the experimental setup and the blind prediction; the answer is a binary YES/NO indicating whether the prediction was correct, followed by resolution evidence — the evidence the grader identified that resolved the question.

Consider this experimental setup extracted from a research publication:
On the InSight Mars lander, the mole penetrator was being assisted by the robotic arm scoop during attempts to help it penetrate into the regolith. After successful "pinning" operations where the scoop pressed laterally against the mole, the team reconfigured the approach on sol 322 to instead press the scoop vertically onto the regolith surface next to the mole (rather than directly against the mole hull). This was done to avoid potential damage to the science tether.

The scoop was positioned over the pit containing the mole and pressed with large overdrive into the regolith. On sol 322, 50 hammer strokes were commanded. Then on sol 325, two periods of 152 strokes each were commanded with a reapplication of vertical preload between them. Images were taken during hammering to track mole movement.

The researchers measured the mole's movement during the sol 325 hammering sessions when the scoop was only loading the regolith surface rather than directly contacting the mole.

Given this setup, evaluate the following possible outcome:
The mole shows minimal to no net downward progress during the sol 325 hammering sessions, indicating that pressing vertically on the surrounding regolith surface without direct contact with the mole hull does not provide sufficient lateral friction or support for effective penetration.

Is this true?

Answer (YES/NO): NO